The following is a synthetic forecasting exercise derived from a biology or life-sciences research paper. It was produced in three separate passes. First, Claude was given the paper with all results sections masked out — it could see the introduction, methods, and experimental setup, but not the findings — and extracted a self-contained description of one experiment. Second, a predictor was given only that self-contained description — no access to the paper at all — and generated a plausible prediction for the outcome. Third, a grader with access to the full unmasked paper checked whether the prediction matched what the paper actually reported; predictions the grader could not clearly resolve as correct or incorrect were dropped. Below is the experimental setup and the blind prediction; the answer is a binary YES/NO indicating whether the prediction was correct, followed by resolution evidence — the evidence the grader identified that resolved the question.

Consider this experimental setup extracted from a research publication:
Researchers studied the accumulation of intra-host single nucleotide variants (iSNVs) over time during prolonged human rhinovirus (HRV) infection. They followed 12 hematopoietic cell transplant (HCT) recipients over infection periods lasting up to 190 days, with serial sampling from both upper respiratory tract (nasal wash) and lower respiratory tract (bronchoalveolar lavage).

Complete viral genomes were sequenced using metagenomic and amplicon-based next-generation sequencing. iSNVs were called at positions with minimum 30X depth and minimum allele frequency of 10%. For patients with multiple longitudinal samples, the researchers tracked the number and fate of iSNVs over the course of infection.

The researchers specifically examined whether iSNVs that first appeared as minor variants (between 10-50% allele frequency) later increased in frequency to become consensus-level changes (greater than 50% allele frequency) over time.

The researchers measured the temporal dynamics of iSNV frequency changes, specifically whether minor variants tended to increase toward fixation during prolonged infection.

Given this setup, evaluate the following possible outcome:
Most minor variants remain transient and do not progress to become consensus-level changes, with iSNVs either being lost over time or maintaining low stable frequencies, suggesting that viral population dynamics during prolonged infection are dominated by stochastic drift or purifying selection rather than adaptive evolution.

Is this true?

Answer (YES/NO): NO